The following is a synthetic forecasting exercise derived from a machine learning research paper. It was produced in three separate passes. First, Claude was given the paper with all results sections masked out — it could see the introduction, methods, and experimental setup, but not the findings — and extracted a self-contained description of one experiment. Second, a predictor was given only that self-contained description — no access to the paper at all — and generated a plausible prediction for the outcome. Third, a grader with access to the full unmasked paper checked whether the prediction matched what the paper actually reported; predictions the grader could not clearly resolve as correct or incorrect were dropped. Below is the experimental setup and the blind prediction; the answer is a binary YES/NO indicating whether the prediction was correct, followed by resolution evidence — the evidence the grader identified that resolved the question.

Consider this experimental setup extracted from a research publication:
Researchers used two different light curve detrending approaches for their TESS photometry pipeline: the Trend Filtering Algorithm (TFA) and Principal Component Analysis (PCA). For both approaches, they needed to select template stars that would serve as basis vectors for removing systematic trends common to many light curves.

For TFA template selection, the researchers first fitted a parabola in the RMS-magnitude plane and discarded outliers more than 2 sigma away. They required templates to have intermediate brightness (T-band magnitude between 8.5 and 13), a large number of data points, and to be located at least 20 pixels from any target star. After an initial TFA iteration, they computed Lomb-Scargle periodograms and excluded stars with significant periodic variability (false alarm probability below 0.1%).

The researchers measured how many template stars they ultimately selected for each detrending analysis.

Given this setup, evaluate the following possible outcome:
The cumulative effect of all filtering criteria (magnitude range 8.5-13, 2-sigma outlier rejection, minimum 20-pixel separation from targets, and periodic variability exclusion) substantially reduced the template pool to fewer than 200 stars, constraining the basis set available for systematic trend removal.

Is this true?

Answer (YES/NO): NO